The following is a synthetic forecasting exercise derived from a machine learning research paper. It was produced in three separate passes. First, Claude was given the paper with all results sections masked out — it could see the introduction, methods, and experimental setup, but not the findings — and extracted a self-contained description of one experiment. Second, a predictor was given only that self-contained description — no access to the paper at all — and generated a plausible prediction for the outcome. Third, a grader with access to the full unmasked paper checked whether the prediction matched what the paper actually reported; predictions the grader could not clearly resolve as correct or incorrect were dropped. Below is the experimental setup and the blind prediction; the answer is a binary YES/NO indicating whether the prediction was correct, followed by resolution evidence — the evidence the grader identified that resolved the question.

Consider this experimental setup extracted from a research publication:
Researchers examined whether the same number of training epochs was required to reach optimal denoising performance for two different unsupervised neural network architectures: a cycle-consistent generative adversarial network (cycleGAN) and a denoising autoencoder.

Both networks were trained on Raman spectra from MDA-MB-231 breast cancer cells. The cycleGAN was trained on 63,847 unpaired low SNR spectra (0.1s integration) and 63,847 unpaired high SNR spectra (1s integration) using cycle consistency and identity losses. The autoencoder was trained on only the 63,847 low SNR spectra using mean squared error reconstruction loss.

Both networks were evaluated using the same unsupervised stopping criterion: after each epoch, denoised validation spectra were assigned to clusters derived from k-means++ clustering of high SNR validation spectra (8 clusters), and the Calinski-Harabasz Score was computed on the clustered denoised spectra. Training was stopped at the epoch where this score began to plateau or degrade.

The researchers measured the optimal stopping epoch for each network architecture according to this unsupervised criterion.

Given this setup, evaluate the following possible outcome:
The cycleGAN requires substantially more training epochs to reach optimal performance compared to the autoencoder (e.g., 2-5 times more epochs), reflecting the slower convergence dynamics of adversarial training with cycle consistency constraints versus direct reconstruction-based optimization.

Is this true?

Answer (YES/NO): NO